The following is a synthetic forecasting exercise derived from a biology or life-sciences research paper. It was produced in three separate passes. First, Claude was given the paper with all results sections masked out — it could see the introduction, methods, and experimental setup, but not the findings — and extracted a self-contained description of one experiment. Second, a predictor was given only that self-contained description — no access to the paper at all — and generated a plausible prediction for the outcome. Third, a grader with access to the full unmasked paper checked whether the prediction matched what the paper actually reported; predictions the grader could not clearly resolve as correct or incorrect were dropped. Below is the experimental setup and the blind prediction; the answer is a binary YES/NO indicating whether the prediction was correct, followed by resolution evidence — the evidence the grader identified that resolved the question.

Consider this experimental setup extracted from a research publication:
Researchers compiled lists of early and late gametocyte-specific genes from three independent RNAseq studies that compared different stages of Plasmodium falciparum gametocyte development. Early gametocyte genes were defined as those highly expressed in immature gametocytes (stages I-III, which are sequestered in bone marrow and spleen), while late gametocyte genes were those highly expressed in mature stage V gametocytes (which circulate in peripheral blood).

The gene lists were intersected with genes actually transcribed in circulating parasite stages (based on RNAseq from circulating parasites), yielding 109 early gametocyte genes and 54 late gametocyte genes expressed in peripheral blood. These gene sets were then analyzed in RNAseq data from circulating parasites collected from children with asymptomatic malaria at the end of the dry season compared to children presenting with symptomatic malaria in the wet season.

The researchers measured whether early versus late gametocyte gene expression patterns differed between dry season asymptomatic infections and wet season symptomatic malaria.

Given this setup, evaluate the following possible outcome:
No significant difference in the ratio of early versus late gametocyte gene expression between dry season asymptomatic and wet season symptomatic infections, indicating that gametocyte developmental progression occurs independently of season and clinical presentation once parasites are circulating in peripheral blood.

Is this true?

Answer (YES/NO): NO